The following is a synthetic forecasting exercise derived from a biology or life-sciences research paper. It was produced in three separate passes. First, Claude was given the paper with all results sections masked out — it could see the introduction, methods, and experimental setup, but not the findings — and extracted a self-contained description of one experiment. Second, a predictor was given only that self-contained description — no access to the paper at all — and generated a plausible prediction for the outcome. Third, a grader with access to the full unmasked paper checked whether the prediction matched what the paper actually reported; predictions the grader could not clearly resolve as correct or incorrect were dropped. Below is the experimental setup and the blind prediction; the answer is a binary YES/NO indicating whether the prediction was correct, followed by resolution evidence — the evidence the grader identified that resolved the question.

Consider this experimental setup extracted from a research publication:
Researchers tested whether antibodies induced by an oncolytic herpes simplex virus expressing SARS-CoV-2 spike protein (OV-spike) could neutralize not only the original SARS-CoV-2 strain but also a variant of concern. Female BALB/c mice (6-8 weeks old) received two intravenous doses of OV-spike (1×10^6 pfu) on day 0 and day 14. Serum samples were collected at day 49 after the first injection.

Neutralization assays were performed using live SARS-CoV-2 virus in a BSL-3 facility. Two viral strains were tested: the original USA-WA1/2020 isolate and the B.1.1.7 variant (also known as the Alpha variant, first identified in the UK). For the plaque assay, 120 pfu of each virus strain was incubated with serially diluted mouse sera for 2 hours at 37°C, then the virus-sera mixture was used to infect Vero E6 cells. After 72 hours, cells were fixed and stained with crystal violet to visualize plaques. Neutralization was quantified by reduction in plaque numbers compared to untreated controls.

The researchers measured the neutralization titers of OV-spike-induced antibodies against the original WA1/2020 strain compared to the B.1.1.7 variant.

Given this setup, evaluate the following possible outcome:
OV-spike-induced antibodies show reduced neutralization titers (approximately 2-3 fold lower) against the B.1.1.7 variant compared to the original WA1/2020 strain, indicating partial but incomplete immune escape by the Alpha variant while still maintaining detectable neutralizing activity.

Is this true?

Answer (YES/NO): NO